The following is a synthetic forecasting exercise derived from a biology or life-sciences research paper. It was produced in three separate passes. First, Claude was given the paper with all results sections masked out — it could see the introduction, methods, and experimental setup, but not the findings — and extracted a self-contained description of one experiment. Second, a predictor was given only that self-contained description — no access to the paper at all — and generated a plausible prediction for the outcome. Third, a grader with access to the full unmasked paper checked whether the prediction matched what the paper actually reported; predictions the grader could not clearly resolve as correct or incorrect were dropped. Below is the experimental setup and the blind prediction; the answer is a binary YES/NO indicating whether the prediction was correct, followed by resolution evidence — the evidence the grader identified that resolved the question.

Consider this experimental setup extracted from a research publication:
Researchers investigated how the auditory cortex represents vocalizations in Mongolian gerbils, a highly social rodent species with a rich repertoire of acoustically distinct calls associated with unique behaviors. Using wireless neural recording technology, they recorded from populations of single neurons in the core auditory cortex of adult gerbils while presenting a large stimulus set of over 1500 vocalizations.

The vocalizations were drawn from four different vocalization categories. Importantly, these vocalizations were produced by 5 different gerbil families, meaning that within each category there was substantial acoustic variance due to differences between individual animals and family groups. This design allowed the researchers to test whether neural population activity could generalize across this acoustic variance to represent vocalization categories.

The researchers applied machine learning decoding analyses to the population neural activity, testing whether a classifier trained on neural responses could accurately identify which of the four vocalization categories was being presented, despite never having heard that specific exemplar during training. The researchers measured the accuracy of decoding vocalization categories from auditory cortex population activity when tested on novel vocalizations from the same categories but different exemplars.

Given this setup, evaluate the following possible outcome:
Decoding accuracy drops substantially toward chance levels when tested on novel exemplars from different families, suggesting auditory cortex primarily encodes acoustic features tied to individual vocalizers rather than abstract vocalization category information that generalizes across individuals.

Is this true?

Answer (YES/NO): NO